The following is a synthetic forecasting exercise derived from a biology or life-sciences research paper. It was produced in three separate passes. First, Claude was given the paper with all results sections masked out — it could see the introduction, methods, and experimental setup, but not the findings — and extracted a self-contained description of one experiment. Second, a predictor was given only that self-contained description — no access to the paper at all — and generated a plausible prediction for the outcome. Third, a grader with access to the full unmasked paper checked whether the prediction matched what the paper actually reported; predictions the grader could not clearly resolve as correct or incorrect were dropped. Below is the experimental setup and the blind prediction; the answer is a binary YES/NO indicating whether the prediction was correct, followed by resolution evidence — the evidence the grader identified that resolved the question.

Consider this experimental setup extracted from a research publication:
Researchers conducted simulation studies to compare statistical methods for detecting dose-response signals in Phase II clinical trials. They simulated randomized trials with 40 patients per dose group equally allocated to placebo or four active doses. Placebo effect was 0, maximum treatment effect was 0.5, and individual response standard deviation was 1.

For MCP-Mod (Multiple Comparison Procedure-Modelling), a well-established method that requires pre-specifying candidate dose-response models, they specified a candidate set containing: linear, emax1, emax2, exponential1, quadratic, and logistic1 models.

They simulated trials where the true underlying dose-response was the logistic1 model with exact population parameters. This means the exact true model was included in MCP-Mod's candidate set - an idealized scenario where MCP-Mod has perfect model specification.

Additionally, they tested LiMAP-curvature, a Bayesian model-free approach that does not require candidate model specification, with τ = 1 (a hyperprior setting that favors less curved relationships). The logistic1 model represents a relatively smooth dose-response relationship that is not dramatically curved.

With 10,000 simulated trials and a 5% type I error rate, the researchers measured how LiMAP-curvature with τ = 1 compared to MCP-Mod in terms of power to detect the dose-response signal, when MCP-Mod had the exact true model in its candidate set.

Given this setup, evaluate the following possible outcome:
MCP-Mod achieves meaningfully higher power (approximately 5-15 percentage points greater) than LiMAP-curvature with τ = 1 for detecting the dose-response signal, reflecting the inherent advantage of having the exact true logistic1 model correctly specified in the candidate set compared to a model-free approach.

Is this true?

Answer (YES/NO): NO